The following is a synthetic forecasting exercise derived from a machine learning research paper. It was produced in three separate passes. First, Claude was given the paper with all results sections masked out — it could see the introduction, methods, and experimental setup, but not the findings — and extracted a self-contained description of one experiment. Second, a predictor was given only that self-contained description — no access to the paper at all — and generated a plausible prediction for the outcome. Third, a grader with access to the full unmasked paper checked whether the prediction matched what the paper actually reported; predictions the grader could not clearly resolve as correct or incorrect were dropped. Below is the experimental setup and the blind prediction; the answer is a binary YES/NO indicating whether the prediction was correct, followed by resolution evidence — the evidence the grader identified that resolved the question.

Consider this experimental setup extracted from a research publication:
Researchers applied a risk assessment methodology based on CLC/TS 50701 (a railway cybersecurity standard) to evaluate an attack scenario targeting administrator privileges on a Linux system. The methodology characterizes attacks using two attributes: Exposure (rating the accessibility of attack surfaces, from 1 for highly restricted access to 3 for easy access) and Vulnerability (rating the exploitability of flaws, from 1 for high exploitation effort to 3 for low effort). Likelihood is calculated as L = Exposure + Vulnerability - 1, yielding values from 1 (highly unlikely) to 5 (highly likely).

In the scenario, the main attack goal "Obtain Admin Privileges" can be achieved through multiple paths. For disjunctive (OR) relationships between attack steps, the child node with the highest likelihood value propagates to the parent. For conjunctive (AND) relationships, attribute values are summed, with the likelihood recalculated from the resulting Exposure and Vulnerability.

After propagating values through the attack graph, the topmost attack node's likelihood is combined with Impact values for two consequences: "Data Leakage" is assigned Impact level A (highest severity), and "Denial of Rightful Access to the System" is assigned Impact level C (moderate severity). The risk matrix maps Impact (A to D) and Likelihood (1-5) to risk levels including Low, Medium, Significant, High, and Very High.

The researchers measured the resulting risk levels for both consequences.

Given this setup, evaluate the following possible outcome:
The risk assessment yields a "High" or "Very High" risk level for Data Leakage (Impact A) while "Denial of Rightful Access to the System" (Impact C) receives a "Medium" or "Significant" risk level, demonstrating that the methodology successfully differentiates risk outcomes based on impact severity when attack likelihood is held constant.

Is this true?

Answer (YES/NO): YES